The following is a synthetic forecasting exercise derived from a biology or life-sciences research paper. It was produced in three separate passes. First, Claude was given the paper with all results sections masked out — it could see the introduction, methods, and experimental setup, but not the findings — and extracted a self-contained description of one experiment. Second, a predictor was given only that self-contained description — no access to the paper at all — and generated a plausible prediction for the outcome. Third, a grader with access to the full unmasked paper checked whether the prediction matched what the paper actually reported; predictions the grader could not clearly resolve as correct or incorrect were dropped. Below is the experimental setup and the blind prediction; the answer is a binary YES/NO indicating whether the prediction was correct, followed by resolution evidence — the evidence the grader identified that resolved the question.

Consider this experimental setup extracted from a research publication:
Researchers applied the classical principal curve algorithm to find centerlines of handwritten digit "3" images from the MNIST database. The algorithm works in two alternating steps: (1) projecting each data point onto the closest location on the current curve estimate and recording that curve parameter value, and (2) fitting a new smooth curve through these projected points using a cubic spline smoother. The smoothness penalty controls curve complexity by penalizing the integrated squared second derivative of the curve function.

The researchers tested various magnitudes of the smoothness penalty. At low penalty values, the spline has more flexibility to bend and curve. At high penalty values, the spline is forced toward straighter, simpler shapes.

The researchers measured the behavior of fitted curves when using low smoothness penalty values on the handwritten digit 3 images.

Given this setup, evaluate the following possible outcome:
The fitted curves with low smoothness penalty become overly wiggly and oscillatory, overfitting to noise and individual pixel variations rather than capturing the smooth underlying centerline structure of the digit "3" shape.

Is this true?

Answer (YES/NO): NO